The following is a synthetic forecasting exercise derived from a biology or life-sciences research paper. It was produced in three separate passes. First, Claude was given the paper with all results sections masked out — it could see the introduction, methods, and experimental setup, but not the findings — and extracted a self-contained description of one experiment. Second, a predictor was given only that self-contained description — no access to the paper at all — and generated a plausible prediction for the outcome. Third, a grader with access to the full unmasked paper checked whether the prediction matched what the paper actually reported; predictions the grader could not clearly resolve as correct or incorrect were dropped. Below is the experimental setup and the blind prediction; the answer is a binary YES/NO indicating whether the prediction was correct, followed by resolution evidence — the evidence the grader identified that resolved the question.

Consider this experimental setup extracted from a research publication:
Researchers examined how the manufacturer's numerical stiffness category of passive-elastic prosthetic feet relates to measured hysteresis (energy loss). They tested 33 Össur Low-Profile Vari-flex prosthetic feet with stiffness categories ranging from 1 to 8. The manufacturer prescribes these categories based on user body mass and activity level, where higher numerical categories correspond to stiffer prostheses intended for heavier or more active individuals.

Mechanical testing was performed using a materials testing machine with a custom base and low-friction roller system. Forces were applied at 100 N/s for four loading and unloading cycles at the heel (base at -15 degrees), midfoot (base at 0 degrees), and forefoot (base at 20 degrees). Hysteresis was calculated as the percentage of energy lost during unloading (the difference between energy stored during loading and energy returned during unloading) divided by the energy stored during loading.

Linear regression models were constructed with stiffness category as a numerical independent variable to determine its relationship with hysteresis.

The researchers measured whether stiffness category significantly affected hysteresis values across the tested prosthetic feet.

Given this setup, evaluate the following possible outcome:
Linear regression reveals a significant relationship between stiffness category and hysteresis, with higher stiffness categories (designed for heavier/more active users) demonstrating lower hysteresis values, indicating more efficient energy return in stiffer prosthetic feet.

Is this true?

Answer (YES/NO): YES